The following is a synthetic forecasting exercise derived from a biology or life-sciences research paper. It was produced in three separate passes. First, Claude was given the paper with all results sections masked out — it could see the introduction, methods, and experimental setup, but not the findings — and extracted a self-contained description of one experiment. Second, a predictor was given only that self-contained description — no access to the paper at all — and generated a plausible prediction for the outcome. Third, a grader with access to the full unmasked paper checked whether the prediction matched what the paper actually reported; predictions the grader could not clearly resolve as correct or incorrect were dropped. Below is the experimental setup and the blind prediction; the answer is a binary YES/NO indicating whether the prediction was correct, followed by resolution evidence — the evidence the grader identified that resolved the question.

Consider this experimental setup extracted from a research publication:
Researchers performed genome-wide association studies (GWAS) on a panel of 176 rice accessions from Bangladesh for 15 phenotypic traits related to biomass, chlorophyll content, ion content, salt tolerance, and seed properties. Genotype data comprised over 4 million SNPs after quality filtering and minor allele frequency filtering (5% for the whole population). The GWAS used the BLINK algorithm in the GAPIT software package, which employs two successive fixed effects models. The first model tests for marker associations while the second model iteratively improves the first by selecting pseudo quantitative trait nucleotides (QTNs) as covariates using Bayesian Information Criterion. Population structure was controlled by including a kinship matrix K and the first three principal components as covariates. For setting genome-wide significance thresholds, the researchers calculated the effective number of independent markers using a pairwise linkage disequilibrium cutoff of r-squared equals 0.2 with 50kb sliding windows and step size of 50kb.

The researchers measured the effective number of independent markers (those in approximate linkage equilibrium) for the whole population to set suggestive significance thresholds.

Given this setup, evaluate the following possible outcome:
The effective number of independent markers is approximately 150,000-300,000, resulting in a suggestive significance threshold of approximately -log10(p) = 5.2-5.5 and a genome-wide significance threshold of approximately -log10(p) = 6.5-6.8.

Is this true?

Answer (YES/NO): NO